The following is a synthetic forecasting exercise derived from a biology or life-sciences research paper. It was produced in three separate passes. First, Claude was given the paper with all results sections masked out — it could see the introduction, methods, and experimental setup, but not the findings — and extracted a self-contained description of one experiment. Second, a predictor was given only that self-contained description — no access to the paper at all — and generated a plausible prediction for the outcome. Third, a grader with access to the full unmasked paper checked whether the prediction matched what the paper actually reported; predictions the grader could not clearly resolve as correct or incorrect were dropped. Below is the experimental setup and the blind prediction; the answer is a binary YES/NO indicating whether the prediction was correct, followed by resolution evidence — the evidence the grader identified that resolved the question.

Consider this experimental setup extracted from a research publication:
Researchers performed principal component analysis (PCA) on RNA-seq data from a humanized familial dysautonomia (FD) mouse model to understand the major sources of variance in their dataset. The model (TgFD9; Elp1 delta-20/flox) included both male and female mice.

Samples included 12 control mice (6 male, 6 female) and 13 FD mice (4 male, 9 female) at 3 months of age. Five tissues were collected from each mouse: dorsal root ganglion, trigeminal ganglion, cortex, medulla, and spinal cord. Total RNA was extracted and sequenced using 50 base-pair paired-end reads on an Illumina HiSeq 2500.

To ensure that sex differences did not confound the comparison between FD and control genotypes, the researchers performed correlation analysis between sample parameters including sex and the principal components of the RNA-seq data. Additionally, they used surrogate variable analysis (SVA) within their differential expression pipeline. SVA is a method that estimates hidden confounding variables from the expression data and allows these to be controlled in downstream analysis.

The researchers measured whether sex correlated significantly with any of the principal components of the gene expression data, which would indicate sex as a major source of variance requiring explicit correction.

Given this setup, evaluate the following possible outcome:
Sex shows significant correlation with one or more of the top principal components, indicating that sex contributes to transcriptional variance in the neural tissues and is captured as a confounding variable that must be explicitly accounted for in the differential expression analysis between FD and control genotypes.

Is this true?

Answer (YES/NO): NO